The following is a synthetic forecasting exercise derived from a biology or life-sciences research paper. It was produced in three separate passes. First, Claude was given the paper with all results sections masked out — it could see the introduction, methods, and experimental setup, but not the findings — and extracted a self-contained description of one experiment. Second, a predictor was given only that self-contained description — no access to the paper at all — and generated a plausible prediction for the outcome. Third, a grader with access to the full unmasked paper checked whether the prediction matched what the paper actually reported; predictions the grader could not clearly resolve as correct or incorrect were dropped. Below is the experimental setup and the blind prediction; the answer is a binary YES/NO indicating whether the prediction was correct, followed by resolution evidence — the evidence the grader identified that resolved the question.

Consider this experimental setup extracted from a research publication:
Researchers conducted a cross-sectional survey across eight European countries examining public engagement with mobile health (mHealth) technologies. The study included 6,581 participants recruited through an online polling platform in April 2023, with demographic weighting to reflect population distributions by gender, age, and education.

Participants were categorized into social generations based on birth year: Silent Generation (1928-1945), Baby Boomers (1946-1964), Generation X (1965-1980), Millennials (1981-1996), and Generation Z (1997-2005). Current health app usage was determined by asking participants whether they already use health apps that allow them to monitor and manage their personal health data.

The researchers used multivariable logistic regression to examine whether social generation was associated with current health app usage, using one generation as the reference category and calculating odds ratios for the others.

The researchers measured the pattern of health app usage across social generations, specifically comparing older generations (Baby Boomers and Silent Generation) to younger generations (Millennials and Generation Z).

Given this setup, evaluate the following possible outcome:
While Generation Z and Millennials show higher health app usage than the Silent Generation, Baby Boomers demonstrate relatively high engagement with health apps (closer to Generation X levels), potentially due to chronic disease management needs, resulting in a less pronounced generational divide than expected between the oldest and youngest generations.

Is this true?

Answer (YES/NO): NO